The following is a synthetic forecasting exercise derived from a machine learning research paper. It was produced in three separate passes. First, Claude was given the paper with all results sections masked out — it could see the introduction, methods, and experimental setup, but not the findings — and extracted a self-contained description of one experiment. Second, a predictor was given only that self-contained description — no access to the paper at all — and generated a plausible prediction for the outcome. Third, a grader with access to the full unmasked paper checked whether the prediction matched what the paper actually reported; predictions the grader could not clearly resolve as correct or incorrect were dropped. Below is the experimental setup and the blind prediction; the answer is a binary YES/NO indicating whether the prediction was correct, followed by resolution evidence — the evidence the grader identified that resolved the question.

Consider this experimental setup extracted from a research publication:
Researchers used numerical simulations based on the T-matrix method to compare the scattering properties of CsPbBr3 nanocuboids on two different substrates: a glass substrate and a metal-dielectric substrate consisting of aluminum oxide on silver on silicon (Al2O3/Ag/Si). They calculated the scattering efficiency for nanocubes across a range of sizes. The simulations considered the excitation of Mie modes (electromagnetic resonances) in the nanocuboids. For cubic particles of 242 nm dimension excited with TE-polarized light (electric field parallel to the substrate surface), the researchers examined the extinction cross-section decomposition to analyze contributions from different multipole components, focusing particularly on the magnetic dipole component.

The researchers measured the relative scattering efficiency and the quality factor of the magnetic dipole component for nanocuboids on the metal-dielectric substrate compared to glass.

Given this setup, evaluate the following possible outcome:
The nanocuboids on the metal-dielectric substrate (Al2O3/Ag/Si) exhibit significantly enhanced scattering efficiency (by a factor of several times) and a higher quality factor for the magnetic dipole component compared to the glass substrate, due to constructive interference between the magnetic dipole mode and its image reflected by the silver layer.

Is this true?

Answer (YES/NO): NO